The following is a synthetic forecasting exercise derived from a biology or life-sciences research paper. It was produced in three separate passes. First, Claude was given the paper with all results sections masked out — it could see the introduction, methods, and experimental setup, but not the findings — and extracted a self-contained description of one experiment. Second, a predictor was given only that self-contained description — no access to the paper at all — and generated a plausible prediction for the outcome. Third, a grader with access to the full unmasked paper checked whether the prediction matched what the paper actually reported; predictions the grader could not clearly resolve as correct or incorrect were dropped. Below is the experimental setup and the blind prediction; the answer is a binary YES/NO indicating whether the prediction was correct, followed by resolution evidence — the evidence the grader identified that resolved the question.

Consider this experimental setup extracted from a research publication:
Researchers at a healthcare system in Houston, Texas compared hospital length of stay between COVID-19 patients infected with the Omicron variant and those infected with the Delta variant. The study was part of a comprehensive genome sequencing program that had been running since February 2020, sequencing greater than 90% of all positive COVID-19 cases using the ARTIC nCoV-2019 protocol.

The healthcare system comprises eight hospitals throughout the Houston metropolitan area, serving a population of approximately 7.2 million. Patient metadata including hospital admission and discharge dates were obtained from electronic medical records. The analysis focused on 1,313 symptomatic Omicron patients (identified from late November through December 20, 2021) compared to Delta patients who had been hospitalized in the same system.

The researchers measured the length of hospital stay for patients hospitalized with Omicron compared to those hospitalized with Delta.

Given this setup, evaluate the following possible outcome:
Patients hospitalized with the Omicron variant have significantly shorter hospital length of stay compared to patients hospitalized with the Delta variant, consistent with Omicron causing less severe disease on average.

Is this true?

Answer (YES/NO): YES